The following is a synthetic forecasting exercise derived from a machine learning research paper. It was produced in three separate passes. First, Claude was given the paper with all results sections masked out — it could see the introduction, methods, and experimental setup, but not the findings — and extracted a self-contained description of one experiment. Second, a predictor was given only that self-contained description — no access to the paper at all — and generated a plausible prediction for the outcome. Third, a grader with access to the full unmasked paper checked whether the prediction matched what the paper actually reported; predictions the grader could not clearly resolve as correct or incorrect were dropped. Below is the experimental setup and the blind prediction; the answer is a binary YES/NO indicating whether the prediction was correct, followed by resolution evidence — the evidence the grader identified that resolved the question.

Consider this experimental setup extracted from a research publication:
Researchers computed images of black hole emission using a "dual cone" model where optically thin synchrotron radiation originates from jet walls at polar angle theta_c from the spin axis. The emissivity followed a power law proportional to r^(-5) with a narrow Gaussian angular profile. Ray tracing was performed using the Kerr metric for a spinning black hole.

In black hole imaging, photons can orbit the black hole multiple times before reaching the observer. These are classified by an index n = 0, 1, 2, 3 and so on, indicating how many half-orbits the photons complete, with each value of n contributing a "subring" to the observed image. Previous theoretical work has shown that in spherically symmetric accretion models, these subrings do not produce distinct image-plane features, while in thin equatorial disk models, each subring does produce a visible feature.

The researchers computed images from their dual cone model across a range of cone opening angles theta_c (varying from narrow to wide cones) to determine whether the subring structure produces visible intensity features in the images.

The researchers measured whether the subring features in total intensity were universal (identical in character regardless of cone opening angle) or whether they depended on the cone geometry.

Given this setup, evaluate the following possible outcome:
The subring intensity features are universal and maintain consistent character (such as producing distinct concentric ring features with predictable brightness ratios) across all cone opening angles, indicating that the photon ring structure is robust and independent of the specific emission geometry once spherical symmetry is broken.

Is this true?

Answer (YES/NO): NO